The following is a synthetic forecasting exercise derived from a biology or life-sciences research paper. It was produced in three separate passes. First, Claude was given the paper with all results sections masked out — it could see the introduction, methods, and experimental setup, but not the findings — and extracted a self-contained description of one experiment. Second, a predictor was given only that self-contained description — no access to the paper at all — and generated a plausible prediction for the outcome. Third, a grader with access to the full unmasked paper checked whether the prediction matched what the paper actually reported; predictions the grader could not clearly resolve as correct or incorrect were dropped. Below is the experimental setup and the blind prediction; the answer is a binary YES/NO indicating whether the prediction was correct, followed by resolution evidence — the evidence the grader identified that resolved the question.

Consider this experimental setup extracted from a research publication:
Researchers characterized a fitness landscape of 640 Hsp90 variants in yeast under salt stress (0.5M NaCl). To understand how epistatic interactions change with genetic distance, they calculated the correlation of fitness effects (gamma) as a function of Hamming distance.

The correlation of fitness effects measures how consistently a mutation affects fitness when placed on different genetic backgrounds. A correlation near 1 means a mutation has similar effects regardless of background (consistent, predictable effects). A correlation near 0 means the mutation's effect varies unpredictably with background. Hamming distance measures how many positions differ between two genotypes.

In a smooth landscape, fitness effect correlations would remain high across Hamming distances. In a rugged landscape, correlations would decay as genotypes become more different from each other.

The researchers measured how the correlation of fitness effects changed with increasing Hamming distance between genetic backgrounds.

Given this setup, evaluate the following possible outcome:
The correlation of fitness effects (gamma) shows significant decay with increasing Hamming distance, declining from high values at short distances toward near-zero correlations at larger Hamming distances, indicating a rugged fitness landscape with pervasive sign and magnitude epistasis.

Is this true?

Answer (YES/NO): NO